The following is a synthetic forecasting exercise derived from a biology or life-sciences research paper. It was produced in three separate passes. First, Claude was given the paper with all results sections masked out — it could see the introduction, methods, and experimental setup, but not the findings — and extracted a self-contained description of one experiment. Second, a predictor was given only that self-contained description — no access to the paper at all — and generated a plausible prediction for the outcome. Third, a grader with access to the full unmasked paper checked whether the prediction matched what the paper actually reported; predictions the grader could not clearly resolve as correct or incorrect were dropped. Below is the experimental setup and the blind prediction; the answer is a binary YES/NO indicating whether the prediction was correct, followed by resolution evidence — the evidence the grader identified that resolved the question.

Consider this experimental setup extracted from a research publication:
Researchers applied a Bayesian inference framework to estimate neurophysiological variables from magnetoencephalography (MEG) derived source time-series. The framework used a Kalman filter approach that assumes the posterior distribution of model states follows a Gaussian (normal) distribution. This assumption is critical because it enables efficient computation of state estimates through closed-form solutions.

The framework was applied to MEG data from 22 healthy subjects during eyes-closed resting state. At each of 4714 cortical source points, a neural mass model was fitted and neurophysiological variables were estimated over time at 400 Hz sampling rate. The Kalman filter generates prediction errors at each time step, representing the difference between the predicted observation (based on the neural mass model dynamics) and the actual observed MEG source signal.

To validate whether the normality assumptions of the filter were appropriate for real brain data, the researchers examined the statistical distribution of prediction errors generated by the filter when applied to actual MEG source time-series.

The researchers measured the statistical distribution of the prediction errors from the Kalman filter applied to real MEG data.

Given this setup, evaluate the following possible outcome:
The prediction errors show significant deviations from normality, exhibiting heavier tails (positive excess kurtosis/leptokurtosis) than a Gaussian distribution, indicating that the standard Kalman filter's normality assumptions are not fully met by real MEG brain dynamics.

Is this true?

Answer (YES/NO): NO